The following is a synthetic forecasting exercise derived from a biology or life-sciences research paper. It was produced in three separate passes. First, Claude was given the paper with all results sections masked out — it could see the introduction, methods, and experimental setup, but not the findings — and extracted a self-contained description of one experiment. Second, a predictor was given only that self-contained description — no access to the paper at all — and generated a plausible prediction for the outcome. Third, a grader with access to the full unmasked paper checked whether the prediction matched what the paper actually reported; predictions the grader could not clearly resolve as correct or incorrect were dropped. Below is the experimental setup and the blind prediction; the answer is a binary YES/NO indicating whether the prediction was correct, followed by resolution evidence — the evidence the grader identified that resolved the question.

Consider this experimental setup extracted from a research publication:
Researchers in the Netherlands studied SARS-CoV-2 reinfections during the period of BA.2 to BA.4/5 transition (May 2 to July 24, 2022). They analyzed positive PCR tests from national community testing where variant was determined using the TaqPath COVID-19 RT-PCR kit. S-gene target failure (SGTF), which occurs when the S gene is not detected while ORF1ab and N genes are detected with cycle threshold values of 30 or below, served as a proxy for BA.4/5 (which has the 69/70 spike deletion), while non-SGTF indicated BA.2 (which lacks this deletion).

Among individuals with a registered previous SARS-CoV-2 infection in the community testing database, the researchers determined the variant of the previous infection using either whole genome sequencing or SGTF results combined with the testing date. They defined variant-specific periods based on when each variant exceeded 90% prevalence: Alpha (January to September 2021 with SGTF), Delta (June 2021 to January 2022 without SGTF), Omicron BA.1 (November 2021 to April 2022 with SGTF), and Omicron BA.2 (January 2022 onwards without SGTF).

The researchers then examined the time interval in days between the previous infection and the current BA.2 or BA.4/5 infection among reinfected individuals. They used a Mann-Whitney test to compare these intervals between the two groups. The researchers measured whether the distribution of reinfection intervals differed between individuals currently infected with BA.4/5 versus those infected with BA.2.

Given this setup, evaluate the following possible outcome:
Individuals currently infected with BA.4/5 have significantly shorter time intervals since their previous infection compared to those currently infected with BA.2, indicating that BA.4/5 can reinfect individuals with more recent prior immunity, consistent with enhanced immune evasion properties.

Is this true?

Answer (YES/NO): YES